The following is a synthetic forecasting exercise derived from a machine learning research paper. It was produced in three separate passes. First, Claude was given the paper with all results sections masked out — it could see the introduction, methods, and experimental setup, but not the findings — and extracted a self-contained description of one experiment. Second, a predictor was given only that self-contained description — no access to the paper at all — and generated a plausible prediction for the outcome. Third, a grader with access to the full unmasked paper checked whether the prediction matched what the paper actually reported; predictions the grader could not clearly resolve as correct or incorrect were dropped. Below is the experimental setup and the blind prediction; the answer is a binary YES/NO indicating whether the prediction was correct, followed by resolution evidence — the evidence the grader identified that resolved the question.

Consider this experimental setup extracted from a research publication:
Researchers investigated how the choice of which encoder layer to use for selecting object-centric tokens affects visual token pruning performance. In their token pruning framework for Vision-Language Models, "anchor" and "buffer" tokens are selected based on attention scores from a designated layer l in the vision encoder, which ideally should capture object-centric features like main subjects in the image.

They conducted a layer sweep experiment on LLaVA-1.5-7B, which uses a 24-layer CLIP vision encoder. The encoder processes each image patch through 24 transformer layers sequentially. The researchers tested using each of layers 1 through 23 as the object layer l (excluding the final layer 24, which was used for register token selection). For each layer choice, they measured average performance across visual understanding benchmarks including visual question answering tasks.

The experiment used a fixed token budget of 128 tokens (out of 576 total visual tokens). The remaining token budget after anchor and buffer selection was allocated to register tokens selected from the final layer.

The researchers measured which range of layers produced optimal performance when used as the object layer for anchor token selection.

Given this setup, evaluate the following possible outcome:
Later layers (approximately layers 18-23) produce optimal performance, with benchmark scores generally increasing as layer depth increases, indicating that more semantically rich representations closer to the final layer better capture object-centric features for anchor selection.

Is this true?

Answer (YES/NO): NO